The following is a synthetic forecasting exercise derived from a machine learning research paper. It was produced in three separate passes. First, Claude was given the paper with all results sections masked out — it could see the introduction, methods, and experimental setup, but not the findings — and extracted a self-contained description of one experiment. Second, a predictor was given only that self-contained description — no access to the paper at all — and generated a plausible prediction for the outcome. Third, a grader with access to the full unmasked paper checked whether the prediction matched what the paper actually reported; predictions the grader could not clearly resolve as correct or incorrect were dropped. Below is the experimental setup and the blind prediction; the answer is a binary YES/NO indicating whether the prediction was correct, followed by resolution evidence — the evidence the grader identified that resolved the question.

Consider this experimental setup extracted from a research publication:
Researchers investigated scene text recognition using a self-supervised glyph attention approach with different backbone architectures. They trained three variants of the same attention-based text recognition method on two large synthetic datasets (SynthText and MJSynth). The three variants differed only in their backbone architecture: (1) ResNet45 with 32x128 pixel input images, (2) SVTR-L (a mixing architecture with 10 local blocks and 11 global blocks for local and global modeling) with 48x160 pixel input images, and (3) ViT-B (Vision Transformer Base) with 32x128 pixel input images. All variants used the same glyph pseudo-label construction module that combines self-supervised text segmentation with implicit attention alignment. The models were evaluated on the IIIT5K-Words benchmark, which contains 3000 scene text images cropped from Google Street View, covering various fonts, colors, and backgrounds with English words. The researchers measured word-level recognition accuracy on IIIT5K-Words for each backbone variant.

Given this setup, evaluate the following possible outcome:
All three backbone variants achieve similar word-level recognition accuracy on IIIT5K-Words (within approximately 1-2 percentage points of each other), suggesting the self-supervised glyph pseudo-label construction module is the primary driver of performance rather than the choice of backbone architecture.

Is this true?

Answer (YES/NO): NO